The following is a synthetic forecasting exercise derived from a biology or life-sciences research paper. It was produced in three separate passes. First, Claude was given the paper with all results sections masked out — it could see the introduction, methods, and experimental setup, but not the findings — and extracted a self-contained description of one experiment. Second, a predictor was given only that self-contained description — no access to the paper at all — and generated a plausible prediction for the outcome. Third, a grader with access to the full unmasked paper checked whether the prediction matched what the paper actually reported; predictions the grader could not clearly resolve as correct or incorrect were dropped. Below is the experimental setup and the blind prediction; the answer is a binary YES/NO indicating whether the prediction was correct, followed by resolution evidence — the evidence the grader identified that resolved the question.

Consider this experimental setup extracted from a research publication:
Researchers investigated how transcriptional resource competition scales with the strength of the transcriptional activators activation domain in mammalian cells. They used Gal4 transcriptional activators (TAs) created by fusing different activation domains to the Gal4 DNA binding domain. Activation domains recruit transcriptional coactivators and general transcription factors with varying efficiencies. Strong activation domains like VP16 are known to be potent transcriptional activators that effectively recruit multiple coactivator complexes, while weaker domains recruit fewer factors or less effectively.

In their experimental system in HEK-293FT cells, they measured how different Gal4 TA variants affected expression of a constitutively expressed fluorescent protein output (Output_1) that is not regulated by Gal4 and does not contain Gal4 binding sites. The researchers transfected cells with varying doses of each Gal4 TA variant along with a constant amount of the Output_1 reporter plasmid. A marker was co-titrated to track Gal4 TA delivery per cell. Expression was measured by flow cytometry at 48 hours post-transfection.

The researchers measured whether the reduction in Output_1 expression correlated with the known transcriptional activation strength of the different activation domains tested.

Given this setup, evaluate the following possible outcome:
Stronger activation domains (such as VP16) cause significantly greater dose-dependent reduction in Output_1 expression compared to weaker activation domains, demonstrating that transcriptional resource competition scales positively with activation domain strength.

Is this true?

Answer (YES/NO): NO